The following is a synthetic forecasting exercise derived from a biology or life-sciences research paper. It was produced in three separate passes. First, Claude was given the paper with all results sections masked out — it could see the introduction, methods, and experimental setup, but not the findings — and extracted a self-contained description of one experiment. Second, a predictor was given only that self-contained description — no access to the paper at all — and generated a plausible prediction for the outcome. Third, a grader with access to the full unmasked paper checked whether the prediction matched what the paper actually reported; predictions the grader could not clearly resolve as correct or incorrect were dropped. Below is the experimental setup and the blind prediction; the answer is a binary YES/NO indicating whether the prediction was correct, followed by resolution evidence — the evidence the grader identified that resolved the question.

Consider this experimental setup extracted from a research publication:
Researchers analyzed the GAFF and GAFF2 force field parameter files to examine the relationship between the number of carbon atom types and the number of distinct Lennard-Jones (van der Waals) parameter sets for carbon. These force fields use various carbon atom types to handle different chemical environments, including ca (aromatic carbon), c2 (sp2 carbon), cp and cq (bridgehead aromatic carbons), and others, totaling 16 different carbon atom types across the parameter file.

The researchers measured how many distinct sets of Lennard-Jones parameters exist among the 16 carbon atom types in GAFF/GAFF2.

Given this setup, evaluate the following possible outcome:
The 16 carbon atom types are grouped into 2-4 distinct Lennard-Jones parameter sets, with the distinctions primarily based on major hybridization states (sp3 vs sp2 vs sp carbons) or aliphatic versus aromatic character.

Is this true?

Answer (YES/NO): YES